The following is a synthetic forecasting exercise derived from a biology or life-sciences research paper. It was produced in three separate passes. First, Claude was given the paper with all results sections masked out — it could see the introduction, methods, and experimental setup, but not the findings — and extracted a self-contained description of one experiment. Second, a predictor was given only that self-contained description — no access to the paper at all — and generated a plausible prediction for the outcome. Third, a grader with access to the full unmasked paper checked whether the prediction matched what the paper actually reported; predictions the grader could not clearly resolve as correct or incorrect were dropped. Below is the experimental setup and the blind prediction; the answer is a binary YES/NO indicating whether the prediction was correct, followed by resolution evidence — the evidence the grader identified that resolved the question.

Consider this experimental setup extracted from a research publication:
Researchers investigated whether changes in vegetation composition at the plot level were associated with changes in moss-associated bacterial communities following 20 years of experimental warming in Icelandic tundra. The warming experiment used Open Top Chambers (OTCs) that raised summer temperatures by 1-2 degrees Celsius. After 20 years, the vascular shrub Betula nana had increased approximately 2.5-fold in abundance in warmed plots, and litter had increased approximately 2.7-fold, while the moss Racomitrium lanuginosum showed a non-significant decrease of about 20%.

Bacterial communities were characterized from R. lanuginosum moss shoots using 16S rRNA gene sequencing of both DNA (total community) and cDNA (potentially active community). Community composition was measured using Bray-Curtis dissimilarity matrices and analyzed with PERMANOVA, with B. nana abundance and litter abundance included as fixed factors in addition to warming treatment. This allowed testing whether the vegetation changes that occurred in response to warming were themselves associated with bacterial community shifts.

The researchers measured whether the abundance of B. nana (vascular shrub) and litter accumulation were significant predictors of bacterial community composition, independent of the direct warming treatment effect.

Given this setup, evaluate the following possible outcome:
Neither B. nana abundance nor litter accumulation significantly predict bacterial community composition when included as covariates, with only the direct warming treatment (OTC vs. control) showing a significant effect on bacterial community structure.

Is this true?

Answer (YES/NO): NO